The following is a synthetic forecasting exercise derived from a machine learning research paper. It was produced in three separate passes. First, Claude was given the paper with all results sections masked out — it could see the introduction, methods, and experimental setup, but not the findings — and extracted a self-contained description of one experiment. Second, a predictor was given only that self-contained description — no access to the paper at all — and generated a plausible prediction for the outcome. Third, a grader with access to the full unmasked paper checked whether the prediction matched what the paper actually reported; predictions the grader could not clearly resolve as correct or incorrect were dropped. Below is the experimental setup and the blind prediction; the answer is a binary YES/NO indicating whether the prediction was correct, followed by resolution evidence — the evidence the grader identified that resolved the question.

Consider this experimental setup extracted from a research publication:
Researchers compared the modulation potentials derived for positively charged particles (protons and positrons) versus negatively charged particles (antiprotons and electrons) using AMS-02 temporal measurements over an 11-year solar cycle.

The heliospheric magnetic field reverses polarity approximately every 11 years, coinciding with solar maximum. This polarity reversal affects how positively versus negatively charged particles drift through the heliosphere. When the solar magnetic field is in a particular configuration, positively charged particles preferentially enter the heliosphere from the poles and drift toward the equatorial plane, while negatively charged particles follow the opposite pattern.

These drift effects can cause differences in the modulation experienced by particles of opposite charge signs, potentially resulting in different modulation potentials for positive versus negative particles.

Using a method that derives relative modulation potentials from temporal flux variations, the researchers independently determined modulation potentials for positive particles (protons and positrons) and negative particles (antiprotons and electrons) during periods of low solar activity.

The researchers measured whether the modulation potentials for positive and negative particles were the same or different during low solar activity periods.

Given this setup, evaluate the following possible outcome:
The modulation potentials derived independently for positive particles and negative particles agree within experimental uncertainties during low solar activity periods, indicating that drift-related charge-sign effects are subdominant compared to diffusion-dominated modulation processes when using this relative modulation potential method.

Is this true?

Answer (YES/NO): NO